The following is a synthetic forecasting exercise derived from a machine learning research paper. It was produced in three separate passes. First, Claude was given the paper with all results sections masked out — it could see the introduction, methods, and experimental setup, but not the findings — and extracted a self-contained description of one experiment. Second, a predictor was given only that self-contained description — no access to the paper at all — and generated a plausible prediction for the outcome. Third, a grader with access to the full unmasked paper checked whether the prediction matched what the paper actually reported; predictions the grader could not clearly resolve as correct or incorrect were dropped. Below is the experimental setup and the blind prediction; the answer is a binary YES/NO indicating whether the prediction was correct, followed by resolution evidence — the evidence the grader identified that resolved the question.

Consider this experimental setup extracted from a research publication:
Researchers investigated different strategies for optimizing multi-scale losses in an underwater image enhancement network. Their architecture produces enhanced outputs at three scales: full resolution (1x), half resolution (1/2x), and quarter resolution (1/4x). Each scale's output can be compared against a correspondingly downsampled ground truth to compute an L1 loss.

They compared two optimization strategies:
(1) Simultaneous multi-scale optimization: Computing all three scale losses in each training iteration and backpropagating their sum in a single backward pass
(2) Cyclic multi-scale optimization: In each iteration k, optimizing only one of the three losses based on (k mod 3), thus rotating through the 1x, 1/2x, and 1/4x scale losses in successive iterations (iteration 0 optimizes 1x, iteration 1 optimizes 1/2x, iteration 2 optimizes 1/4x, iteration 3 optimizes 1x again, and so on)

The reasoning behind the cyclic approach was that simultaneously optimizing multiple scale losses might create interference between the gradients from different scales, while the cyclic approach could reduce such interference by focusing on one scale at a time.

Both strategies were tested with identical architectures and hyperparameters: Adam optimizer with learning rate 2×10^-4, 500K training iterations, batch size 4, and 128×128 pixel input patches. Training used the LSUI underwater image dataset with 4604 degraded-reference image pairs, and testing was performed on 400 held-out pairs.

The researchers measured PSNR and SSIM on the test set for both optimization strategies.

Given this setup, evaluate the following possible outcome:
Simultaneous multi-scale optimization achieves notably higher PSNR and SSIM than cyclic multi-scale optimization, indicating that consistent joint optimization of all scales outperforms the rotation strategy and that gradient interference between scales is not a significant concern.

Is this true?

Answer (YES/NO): NO